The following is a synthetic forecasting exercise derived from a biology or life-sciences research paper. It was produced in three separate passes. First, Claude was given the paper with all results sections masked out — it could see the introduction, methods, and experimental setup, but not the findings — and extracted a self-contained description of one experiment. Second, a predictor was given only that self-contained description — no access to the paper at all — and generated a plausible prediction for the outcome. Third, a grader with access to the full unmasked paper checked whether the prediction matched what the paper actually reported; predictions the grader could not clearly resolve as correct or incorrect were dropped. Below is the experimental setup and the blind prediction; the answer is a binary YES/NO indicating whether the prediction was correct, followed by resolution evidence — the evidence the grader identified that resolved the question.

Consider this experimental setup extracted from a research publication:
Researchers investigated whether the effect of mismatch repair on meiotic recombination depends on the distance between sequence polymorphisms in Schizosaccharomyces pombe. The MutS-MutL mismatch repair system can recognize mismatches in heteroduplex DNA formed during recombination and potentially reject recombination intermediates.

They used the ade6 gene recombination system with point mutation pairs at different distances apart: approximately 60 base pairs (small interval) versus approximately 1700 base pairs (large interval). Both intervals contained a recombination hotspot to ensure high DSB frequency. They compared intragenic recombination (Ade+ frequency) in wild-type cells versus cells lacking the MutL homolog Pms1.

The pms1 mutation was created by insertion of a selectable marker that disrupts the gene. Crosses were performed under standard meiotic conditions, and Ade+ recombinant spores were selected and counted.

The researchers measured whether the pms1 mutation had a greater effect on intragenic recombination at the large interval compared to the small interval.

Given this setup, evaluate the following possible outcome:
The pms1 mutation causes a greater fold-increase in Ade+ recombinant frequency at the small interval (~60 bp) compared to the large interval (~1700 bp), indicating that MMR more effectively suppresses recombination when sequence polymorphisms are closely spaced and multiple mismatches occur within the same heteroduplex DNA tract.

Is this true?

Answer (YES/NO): YES